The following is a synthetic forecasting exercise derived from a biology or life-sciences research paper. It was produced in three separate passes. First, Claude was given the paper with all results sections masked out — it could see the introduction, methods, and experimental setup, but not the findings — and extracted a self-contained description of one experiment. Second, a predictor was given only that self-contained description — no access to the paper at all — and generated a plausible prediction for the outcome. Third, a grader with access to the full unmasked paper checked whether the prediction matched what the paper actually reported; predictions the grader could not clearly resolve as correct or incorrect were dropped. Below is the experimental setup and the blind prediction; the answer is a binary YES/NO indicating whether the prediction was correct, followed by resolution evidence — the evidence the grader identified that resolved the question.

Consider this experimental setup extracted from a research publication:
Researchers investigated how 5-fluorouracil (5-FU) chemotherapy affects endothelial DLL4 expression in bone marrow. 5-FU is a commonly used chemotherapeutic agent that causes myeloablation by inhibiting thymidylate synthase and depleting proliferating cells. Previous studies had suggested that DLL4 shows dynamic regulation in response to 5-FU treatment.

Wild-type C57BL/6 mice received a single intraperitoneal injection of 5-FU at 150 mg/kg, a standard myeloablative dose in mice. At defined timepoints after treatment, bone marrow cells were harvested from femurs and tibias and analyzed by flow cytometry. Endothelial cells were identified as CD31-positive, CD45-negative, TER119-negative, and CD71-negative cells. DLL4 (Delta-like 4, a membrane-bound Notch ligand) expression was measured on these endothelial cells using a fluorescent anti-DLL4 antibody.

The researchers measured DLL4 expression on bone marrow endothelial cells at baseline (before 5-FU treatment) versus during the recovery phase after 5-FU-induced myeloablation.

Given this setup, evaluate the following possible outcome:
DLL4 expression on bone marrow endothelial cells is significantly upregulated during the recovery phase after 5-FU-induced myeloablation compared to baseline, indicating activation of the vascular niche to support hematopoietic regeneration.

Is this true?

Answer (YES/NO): NO